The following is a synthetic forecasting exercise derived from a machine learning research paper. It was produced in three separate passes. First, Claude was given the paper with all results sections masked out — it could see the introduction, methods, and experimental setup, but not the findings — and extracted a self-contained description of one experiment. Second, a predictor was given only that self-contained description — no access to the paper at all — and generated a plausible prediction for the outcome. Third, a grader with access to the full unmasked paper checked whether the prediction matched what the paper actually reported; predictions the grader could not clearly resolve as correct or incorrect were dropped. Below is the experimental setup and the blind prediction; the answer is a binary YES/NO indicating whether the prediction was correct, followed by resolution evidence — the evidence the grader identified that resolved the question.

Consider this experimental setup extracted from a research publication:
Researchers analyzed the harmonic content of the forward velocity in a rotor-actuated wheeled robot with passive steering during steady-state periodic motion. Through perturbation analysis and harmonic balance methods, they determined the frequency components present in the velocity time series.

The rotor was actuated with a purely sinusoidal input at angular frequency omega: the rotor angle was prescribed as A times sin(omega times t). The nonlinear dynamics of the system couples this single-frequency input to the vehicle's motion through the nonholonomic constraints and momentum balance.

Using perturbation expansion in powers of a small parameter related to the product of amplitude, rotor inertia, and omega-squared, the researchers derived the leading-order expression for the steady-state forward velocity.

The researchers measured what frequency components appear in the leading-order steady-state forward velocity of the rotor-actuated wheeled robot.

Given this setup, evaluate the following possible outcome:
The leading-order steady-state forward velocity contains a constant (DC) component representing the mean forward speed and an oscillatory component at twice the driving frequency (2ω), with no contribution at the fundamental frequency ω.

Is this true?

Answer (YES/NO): YES